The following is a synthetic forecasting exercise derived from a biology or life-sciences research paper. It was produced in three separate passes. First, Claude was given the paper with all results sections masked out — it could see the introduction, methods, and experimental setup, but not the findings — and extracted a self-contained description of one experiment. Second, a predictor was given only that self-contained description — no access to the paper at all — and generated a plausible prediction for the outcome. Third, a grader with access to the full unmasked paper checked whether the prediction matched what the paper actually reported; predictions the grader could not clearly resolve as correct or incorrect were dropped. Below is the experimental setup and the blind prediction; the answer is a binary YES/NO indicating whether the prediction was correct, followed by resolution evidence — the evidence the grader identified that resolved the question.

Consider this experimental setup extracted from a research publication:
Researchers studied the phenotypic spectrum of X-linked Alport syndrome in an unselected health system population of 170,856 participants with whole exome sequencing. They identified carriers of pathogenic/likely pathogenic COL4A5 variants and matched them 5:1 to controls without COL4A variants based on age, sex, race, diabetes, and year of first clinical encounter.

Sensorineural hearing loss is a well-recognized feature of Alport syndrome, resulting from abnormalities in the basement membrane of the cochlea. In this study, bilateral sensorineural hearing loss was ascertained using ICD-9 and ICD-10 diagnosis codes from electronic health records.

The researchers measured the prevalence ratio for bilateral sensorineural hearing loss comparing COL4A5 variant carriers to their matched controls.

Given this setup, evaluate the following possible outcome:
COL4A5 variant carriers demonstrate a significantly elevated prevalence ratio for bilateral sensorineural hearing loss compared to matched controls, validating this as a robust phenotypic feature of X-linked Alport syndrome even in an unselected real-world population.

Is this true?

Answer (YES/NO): NO